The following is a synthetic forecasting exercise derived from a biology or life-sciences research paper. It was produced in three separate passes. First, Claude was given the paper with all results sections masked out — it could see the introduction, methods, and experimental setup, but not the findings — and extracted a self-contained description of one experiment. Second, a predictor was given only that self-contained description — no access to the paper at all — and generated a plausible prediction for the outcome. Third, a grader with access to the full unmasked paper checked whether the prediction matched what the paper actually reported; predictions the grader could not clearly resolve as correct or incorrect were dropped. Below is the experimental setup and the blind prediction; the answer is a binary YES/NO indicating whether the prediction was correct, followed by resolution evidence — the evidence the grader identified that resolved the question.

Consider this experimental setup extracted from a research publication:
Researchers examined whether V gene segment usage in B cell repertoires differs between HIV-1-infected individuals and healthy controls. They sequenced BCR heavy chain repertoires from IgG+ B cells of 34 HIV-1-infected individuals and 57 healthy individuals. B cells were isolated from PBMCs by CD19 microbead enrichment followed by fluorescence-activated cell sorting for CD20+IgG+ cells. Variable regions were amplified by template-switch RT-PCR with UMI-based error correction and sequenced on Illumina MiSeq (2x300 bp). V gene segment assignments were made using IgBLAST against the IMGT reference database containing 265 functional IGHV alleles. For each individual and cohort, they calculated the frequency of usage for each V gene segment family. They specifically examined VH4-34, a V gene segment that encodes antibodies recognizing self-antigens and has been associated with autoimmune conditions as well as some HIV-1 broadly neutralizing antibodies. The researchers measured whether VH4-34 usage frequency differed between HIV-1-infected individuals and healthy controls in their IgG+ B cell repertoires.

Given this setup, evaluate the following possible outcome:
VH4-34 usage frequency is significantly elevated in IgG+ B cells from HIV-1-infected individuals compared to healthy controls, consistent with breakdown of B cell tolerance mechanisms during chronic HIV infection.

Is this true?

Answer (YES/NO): NO